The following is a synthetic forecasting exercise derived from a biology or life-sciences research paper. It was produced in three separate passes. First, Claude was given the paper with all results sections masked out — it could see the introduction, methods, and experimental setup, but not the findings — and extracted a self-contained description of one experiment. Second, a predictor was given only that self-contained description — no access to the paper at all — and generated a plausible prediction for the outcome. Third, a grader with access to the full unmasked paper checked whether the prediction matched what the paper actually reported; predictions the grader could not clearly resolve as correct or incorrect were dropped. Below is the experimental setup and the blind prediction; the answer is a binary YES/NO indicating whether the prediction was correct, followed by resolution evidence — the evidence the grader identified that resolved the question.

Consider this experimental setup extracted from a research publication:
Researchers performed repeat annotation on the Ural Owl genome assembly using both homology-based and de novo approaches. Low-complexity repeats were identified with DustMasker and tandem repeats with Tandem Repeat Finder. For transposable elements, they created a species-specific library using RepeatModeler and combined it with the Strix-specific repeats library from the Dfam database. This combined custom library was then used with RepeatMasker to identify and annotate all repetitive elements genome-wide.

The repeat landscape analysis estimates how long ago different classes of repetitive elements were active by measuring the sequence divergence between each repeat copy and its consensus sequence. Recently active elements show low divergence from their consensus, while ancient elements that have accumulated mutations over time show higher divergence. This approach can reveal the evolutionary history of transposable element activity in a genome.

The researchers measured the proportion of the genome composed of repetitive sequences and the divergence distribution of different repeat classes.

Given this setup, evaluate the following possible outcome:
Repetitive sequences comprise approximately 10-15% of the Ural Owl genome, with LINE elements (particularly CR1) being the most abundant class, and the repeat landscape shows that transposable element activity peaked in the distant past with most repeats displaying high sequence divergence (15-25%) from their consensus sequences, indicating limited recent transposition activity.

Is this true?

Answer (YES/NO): NO